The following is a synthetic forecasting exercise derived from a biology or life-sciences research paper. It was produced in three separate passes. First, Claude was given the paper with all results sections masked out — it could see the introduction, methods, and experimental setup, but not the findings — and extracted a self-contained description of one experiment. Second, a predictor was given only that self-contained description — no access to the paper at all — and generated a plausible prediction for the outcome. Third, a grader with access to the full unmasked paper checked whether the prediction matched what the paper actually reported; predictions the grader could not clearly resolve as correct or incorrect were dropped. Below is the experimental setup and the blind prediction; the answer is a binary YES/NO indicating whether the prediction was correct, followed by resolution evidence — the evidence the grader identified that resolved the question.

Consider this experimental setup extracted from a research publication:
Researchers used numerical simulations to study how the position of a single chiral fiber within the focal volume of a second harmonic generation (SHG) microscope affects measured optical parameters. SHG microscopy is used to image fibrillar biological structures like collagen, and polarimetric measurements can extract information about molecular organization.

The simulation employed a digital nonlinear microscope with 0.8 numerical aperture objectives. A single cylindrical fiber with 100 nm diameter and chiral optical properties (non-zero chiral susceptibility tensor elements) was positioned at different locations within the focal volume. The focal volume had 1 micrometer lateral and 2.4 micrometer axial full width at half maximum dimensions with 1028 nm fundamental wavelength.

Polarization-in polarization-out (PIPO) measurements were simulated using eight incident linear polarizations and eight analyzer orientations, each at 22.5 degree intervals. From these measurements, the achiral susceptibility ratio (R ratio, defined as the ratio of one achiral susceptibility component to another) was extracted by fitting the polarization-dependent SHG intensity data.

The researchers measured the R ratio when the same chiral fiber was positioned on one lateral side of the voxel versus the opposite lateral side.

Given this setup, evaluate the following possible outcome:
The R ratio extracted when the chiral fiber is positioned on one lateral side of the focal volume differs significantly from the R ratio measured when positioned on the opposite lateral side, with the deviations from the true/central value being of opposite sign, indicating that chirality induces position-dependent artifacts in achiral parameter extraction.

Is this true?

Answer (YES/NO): YES